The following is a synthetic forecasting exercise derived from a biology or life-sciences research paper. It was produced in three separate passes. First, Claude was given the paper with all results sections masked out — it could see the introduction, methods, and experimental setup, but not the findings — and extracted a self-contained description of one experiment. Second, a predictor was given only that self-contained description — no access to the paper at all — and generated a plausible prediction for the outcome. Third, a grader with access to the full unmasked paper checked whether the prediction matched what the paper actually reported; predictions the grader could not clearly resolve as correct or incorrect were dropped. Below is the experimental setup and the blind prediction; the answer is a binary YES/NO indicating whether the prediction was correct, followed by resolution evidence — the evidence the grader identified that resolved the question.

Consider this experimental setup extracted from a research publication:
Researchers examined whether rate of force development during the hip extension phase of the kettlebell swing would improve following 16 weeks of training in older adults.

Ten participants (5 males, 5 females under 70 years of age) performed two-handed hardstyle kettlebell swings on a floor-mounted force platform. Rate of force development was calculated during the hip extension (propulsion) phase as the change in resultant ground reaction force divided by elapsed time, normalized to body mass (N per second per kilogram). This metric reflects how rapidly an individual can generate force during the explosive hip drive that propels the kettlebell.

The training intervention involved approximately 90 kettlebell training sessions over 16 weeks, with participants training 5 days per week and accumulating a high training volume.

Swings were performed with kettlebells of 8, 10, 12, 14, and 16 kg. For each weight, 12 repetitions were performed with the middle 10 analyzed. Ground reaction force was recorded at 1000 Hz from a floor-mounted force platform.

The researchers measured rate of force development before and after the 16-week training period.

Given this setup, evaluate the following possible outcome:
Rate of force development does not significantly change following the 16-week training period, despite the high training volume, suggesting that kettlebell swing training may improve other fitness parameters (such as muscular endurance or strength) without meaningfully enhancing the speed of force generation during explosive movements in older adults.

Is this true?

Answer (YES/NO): YES